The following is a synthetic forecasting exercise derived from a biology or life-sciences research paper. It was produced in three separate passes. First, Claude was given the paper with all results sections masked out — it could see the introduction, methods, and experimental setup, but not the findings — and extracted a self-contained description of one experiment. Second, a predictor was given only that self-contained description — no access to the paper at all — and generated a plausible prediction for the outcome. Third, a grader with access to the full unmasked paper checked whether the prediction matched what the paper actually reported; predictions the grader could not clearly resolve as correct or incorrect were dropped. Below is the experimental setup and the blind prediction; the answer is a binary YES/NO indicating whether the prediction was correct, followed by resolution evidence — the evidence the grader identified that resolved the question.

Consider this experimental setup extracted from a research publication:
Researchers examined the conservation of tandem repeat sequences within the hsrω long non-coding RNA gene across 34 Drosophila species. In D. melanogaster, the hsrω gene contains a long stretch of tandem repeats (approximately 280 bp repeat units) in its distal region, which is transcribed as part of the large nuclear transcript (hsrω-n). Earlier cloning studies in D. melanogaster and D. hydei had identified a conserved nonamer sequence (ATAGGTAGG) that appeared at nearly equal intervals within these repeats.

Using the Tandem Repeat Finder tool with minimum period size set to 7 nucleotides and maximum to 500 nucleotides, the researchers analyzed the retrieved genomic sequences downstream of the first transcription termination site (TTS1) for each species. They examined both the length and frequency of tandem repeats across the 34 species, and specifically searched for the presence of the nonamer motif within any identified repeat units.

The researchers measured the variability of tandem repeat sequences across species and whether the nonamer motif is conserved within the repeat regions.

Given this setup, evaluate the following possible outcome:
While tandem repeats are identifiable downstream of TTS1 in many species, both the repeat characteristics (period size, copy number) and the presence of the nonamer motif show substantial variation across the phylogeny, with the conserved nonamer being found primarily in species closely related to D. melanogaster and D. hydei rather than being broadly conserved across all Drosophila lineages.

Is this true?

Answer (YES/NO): NO